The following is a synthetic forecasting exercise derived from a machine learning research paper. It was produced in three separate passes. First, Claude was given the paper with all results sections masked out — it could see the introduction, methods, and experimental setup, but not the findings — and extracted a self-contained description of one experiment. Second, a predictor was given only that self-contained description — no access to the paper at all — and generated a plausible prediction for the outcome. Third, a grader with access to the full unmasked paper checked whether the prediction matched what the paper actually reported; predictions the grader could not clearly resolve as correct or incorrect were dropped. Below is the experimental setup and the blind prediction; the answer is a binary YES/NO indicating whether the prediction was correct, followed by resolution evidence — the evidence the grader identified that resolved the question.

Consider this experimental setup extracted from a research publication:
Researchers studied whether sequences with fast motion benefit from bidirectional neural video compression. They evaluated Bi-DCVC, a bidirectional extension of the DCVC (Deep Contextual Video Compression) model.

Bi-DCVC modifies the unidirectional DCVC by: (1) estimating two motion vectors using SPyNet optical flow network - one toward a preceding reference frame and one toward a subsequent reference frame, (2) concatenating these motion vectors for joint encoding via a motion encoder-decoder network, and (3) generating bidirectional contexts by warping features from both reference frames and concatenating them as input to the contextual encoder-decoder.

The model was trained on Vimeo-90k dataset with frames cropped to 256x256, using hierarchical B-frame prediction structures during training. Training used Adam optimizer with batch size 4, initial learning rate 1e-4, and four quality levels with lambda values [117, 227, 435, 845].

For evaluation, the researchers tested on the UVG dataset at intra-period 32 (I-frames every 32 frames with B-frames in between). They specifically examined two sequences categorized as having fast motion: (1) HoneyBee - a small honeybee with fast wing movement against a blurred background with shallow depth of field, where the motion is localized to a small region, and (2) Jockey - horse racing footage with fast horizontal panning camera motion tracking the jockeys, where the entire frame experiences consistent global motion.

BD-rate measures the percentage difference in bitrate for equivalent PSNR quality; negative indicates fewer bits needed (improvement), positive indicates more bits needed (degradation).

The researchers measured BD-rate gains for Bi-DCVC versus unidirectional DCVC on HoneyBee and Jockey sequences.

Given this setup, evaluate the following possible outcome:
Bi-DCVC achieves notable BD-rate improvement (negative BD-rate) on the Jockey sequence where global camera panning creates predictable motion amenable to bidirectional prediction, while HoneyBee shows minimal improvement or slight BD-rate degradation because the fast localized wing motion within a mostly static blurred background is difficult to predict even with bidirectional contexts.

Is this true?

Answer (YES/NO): NO